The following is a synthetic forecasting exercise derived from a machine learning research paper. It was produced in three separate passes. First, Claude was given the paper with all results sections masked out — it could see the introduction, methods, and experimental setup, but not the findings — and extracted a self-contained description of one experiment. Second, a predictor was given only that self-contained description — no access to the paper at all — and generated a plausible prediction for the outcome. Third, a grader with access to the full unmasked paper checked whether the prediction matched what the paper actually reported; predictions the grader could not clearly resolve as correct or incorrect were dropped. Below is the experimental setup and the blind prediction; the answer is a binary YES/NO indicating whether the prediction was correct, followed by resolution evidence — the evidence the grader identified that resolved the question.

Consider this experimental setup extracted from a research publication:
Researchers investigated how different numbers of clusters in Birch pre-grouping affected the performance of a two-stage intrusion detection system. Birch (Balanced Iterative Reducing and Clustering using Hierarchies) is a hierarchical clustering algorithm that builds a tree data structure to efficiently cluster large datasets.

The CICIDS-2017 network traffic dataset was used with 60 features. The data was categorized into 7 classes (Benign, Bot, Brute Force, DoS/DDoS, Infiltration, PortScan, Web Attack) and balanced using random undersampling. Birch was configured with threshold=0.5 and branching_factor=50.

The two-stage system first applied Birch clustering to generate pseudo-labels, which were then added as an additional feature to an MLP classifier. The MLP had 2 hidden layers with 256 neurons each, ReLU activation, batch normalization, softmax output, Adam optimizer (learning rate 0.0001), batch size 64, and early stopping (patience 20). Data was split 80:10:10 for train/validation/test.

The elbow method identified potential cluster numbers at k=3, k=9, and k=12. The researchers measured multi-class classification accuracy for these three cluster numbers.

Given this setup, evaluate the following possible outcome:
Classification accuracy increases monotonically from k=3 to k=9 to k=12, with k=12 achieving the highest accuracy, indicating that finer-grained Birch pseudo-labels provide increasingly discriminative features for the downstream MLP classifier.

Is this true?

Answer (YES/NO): YES